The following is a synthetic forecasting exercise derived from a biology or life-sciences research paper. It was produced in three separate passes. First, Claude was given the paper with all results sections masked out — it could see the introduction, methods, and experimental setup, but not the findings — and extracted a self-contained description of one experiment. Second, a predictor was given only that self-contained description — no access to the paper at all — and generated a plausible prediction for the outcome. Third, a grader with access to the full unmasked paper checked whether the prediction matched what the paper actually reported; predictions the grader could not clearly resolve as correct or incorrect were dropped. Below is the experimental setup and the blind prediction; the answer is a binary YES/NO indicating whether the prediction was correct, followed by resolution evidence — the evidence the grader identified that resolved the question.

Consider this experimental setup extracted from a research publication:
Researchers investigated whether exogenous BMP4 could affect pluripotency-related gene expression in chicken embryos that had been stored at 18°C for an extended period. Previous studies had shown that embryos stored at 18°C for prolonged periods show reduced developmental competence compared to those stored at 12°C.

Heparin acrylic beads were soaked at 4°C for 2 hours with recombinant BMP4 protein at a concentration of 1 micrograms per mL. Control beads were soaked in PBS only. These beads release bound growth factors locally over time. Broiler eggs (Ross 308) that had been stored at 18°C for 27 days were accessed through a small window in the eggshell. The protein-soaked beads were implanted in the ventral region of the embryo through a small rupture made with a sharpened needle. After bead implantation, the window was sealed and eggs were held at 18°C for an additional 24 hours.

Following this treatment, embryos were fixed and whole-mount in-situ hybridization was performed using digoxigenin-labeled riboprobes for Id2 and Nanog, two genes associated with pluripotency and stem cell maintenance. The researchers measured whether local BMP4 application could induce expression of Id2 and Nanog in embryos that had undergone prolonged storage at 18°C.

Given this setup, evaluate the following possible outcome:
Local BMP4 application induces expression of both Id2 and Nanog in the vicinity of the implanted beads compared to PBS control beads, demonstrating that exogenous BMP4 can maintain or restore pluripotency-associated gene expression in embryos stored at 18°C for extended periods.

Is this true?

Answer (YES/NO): NO